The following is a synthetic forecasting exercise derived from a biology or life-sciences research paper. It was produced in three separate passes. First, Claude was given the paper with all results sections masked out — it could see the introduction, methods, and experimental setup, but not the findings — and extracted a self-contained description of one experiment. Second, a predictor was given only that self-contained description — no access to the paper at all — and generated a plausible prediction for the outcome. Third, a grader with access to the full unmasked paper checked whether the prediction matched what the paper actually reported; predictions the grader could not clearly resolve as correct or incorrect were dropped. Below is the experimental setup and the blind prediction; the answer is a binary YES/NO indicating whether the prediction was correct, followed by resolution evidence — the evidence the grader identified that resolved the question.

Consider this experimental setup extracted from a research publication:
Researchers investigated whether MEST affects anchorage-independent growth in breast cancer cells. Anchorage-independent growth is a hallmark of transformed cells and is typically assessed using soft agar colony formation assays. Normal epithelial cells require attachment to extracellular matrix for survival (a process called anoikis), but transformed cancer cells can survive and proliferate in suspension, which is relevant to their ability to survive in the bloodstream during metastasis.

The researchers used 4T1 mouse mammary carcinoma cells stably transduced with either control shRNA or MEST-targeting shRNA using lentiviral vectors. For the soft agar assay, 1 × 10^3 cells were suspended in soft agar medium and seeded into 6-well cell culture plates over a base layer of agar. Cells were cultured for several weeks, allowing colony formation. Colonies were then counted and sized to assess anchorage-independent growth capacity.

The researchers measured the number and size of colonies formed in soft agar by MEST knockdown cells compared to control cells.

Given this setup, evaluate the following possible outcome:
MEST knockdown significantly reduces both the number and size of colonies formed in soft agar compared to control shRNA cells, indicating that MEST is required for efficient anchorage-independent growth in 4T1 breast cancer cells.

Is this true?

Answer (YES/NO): YES